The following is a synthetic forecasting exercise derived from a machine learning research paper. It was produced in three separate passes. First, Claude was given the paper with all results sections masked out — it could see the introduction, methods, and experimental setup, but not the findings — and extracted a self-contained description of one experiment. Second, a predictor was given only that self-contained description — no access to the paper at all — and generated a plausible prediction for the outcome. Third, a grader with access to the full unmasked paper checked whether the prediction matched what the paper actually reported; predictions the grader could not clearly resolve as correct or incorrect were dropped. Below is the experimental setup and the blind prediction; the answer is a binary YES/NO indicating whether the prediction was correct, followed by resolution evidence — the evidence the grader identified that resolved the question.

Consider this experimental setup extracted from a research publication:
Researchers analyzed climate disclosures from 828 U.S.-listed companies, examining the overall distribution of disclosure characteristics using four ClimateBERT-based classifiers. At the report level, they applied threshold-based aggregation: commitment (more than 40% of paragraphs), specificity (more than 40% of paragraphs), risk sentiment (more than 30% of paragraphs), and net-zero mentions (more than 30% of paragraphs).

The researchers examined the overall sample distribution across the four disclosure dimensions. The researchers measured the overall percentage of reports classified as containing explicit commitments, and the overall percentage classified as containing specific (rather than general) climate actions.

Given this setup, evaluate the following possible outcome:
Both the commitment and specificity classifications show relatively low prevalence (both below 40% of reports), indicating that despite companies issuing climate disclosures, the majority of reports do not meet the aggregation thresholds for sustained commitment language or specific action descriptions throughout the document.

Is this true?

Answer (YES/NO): NO